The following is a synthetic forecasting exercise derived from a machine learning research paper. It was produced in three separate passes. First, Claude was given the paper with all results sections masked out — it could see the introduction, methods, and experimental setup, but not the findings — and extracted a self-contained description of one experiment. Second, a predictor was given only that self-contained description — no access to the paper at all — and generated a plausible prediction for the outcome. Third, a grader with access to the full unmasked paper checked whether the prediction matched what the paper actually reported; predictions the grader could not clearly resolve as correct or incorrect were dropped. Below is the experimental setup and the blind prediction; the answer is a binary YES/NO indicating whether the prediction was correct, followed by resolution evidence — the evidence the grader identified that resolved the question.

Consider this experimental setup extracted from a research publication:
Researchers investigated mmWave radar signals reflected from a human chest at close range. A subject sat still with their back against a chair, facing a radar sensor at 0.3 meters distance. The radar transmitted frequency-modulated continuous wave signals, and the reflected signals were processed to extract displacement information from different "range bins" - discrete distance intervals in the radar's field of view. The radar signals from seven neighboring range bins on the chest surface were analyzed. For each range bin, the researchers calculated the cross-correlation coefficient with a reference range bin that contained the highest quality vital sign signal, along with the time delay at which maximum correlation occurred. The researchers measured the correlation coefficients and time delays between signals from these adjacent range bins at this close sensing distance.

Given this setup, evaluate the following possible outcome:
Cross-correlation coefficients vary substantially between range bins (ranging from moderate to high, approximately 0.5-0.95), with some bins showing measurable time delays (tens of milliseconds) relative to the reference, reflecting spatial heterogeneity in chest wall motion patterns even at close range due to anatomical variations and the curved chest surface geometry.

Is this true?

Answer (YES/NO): NO